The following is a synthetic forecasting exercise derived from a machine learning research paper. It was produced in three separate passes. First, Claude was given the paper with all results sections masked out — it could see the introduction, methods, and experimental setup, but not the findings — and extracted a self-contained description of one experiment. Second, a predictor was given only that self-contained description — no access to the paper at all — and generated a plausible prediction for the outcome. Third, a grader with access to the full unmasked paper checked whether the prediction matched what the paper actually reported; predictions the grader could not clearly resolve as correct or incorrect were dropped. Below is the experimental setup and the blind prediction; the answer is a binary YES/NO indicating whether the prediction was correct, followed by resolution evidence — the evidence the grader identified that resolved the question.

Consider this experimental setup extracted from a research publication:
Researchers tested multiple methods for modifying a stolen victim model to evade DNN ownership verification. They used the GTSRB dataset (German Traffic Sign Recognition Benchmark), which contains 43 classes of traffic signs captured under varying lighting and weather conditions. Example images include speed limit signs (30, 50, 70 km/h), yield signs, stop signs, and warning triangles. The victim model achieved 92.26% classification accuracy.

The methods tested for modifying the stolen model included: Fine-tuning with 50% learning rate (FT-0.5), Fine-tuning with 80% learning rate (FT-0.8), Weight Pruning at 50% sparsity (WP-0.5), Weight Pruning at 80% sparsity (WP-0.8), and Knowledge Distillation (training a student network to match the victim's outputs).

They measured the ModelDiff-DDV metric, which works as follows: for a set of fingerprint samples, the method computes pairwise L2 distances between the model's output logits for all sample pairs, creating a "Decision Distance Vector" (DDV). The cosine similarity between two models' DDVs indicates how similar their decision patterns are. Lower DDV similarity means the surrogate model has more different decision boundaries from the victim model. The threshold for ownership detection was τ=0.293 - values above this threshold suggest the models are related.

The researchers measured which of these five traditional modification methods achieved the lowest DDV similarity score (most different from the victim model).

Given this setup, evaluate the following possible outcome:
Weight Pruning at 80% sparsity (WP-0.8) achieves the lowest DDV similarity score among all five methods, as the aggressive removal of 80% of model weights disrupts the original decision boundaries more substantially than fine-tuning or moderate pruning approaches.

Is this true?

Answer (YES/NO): NO